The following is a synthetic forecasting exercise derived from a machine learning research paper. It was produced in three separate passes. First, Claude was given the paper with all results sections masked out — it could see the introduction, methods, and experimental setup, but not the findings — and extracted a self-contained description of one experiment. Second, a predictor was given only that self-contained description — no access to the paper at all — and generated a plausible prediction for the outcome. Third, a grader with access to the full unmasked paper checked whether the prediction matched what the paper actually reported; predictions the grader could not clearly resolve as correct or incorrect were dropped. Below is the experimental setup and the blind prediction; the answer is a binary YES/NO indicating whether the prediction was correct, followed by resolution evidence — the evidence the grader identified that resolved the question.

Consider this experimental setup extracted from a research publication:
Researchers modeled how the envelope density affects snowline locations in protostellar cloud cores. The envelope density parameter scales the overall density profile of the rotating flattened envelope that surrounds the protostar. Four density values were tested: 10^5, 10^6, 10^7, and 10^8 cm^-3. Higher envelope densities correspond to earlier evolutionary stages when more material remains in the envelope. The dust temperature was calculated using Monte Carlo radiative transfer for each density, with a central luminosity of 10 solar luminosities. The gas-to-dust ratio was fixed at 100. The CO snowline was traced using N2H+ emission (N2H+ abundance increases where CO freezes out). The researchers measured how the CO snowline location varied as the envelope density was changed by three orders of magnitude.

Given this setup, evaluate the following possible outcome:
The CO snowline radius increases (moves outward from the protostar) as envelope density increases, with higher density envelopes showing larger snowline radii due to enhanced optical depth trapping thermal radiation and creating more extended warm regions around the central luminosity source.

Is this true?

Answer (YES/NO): NO